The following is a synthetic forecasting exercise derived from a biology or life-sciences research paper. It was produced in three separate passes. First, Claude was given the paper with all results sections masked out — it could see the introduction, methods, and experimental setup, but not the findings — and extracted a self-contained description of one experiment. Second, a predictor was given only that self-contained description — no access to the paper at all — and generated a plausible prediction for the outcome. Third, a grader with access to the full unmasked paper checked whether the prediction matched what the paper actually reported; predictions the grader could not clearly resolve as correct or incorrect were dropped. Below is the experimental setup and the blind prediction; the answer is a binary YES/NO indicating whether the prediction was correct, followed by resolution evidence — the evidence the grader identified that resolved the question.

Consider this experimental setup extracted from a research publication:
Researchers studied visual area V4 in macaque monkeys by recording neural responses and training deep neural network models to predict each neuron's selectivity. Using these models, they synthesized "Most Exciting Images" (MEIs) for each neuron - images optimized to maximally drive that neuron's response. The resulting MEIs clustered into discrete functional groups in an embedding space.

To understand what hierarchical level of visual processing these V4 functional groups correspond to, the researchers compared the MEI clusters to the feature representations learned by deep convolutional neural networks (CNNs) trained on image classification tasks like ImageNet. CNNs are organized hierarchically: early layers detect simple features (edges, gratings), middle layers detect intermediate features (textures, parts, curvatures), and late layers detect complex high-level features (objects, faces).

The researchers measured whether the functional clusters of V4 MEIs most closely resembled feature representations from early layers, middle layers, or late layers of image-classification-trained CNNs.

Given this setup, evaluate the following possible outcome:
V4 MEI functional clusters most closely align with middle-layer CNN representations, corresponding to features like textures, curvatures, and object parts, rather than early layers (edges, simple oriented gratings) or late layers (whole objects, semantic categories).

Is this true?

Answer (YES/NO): NO